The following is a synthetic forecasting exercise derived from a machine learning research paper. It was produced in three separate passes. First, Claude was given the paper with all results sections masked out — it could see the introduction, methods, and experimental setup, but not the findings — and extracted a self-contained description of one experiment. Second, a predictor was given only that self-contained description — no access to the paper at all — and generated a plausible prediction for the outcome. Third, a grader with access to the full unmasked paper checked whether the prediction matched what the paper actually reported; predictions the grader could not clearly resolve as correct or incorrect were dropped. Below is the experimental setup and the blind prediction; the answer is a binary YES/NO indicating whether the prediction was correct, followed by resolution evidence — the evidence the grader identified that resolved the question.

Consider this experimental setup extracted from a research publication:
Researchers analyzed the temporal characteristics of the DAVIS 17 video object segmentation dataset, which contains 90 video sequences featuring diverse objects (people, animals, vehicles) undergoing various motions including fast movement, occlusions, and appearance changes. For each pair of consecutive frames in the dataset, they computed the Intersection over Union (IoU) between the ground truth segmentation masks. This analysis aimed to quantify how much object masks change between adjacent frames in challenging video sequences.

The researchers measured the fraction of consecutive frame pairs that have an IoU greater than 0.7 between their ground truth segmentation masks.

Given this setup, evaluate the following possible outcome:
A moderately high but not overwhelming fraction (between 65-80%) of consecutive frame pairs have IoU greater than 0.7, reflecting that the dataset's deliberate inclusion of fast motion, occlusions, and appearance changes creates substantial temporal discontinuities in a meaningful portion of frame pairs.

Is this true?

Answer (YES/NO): YES